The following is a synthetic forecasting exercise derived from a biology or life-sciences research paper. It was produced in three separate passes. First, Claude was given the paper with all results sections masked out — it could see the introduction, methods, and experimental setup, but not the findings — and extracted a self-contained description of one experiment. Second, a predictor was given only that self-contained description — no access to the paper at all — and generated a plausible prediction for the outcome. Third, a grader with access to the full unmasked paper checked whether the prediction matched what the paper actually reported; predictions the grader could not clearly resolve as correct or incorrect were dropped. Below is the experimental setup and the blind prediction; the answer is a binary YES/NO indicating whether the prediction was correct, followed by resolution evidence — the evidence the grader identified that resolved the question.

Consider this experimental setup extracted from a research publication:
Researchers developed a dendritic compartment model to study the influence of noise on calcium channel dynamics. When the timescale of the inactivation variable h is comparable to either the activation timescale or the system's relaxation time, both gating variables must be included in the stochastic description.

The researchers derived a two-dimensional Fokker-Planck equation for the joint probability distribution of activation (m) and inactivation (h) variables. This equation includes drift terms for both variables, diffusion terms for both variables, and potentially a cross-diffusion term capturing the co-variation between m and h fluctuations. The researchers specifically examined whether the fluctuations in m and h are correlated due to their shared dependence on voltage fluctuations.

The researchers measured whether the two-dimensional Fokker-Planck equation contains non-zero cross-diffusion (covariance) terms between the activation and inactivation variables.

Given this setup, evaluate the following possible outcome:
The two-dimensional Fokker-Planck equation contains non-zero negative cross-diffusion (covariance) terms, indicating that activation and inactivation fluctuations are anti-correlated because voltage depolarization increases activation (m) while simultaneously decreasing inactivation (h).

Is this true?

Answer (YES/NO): NO